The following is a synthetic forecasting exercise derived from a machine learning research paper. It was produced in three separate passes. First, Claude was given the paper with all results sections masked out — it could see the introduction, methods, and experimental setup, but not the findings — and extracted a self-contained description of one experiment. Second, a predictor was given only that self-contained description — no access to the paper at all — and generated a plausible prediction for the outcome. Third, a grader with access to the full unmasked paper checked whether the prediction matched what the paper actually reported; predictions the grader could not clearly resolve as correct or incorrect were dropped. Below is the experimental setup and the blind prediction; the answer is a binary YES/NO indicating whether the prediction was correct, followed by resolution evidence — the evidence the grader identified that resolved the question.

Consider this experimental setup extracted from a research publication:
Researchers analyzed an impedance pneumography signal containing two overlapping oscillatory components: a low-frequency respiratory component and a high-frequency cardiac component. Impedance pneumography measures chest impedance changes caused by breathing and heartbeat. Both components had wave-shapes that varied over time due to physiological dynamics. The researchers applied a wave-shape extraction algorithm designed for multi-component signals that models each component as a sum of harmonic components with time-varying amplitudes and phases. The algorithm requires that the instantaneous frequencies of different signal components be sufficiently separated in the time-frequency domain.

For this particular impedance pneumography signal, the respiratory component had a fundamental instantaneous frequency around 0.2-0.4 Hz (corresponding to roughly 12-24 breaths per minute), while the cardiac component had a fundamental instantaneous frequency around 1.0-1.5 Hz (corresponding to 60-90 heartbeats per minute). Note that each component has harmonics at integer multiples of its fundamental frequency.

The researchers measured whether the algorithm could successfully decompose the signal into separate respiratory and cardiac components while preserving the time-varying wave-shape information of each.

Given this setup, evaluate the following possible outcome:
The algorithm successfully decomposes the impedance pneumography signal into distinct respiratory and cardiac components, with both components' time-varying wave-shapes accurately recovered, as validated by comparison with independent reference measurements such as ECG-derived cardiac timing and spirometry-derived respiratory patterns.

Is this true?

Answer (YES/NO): NO